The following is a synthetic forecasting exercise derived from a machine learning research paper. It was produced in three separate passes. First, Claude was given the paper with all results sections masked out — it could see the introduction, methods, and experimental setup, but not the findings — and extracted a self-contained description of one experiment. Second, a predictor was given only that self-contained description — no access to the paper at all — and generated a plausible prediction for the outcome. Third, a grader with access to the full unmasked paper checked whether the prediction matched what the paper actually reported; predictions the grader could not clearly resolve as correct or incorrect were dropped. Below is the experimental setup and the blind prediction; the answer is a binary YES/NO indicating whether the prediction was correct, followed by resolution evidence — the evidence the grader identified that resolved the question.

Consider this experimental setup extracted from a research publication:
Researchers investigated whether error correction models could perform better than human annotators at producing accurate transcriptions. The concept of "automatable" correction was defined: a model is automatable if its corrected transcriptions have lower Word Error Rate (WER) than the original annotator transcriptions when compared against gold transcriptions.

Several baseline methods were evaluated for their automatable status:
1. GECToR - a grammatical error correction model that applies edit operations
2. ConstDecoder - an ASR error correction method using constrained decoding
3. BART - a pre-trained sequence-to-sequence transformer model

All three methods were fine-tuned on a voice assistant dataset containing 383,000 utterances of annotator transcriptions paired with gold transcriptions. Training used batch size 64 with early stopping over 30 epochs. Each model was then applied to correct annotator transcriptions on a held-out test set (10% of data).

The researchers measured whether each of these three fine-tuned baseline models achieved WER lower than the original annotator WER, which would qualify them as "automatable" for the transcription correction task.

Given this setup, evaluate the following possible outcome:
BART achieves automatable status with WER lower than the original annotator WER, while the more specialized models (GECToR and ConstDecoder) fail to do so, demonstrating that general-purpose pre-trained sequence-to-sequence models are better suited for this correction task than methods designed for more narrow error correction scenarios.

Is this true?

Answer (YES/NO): NO